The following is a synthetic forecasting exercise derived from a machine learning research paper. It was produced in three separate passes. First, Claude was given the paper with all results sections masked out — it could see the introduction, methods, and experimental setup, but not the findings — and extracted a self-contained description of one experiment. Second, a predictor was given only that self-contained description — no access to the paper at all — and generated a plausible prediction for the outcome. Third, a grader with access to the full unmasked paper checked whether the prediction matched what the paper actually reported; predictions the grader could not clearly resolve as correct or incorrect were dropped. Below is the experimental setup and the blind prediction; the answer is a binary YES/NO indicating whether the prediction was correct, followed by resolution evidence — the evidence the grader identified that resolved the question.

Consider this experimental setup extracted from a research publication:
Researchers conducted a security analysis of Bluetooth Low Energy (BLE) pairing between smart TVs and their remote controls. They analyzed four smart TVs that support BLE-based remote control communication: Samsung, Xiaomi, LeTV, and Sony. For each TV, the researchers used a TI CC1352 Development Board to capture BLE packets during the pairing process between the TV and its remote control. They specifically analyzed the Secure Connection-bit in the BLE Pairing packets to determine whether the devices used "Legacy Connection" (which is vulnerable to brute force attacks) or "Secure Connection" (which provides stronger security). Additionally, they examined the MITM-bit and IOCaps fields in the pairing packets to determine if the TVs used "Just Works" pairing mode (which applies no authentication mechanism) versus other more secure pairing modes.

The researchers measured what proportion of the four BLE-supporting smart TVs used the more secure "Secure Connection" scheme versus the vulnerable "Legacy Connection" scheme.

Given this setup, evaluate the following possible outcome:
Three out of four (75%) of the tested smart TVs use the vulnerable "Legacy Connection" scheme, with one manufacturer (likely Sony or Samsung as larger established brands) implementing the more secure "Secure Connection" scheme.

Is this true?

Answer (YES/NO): NO